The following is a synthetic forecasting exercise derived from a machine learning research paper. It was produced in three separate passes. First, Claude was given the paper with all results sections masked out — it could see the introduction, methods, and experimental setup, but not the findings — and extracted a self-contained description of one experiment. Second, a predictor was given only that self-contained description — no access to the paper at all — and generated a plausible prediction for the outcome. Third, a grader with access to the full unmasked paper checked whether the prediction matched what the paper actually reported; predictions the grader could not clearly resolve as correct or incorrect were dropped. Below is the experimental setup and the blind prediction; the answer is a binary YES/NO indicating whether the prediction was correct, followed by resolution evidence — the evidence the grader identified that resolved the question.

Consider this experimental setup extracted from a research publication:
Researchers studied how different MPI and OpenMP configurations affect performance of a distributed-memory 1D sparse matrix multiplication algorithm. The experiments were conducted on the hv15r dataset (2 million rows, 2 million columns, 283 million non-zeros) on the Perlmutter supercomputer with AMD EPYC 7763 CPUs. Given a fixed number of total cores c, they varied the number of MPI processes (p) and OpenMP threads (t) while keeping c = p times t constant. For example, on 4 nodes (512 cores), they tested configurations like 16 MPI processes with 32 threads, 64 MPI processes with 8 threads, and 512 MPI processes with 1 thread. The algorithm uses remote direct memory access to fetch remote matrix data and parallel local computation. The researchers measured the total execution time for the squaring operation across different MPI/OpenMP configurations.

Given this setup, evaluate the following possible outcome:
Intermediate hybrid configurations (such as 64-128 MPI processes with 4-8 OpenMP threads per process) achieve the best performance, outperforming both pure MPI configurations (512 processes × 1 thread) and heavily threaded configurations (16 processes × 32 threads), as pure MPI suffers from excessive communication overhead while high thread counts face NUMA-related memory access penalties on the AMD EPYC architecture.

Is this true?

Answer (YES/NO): NO